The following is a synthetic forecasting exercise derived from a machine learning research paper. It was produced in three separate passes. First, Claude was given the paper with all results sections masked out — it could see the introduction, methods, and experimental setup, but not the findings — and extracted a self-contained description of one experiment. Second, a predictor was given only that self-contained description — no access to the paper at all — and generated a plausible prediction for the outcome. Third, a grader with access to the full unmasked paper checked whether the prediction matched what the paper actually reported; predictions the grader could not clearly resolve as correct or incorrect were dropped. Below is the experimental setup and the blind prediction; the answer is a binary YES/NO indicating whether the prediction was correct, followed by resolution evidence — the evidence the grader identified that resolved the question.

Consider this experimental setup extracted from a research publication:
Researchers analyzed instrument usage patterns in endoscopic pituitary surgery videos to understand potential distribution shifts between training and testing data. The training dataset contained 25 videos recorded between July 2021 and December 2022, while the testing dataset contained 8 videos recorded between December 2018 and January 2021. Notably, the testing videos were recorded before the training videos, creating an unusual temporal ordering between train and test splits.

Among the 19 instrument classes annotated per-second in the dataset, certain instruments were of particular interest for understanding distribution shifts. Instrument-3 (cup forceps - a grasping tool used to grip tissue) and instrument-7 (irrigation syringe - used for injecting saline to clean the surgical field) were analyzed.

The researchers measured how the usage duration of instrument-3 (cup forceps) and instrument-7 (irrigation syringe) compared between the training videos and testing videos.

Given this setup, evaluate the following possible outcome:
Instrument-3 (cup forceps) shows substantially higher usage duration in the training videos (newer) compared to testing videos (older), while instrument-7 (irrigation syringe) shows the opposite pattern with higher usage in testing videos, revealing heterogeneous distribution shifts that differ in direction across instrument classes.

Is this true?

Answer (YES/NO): NO